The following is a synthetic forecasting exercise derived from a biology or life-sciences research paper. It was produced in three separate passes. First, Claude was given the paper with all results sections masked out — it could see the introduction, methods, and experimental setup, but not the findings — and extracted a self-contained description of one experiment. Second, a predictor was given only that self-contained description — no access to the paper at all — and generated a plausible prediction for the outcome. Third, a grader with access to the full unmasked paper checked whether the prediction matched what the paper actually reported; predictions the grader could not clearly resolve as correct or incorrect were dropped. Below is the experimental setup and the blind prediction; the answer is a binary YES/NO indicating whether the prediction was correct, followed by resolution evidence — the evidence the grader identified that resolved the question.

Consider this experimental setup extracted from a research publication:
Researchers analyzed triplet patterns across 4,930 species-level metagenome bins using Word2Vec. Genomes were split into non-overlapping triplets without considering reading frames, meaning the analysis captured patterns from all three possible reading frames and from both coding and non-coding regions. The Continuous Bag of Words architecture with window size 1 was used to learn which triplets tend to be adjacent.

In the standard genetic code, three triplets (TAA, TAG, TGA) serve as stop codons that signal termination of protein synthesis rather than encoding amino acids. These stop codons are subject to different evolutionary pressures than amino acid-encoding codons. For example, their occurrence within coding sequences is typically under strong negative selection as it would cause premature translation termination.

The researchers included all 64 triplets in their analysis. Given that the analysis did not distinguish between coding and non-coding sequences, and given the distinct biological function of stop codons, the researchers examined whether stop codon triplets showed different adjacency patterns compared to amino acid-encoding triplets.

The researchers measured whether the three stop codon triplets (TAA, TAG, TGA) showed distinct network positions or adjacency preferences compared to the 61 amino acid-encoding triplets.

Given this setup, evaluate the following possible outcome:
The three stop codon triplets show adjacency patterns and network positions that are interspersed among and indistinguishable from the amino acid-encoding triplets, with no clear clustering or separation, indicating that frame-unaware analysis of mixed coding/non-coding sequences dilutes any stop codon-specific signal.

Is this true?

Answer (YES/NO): YES